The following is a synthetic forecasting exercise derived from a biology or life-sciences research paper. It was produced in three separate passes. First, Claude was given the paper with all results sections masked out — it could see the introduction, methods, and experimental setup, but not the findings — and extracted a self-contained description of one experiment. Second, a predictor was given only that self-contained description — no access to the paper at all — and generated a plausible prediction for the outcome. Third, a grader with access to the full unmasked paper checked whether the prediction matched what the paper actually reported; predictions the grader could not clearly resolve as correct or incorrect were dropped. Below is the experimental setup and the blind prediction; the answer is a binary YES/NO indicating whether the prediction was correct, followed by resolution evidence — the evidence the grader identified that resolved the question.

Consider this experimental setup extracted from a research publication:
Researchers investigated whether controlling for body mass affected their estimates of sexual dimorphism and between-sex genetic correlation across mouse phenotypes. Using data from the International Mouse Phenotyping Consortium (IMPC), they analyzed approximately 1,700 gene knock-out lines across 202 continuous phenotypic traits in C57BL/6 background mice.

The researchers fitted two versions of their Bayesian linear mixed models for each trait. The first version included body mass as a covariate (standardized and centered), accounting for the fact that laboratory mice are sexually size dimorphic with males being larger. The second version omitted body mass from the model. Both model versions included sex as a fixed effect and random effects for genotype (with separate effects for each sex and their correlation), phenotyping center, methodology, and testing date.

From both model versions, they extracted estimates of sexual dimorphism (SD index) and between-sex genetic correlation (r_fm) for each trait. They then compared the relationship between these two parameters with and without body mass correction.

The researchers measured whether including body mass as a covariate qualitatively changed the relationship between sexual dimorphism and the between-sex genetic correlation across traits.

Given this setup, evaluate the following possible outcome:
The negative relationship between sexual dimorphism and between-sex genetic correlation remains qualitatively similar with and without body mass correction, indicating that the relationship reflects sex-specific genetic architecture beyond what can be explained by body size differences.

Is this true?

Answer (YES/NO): YES